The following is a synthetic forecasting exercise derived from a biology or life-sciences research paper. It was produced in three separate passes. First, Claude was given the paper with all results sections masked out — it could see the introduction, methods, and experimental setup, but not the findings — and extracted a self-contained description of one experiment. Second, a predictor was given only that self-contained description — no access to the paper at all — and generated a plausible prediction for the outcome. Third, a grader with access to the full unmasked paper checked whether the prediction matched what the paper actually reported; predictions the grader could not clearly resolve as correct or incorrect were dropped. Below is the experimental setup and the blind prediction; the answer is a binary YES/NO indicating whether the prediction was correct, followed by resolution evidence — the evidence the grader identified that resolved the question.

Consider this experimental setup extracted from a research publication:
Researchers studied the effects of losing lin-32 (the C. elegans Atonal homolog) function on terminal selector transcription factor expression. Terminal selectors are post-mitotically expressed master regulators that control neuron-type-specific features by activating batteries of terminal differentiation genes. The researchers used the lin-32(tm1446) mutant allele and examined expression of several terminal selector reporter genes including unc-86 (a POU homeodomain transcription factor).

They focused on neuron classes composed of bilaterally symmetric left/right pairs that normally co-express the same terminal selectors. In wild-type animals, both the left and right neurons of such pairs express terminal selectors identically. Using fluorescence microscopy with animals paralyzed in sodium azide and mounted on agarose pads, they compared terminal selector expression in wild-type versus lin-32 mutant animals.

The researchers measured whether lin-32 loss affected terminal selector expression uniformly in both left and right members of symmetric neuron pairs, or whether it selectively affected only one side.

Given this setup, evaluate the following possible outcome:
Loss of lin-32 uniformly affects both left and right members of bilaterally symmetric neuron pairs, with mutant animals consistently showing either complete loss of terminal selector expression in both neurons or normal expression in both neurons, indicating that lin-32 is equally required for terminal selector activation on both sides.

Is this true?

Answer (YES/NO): NO